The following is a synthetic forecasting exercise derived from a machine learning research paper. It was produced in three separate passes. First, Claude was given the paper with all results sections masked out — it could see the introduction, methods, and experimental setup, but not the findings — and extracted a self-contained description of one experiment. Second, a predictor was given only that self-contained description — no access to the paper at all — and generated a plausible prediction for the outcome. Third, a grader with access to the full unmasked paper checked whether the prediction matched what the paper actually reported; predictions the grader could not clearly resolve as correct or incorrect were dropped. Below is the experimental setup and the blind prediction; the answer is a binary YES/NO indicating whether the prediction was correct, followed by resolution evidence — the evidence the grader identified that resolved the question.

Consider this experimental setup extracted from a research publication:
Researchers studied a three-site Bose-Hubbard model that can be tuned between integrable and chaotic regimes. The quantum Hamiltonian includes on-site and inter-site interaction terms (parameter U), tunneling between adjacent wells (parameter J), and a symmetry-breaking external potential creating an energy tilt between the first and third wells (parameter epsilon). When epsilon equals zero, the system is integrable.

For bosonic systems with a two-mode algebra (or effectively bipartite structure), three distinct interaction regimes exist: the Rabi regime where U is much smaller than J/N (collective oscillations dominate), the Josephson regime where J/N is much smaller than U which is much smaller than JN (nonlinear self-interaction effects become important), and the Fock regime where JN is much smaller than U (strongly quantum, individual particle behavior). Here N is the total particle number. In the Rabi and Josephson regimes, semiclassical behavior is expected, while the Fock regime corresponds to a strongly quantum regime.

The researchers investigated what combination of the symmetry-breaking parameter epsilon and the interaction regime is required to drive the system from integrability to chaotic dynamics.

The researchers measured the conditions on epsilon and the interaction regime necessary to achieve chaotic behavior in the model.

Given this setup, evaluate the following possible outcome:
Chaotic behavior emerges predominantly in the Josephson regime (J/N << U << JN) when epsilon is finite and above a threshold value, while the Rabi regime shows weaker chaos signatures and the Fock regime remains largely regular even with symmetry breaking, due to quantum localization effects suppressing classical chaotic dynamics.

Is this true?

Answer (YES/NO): NO